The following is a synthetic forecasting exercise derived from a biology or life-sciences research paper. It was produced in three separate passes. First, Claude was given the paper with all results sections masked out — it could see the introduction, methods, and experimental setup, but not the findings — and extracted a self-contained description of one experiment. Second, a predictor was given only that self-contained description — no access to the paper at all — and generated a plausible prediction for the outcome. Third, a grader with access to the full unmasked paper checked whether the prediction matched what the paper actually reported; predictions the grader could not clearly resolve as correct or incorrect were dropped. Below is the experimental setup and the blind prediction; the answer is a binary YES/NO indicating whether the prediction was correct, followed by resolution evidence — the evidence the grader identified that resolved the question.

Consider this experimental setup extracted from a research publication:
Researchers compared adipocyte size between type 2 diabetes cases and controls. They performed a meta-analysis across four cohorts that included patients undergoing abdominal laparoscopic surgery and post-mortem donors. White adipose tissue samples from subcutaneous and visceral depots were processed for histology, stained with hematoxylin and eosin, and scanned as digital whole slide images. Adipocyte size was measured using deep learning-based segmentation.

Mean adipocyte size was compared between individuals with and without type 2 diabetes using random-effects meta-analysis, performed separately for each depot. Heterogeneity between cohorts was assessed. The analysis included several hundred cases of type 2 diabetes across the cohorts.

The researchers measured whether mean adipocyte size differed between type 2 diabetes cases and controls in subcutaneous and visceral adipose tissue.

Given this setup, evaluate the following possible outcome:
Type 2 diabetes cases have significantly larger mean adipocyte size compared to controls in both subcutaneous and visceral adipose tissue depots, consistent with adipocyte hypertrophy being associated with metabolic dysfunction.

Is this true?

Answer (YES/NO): NO